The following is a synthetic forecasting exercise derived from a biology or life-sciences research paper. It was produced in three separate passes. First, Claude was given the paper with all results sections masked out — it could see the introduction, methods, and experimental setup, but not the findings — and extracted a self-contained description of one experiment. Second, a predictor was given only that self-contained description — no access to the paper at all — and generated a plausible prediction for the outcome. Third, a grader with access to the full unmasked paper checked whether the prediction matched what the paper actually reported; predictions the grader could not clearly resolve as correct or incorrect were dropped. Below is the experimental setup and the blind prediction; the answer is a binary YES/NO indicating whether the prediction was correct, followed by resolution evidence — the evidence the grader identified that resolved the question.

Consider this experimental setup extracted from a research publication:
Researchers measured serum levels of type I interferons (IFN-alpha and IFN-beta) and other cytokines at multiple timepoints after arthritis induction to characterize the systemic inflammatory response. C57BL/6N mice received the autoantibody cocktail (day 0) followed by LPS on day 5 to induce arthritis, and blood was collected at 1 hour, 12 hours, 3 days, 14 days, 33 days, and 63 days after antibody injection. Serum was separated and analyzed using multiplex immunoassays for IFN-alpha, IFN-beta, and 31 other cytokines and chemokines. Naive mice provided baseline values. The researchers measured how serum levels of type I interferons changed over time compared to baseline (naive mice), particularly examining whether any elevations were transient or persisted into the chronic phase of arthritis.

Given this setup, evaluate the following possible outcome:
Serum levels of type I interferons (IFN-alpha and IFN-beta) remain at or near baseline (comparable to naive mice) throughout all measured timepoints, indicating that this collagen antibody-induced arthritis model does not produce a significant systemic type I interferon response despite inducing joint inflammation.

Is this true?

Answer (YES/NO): NO